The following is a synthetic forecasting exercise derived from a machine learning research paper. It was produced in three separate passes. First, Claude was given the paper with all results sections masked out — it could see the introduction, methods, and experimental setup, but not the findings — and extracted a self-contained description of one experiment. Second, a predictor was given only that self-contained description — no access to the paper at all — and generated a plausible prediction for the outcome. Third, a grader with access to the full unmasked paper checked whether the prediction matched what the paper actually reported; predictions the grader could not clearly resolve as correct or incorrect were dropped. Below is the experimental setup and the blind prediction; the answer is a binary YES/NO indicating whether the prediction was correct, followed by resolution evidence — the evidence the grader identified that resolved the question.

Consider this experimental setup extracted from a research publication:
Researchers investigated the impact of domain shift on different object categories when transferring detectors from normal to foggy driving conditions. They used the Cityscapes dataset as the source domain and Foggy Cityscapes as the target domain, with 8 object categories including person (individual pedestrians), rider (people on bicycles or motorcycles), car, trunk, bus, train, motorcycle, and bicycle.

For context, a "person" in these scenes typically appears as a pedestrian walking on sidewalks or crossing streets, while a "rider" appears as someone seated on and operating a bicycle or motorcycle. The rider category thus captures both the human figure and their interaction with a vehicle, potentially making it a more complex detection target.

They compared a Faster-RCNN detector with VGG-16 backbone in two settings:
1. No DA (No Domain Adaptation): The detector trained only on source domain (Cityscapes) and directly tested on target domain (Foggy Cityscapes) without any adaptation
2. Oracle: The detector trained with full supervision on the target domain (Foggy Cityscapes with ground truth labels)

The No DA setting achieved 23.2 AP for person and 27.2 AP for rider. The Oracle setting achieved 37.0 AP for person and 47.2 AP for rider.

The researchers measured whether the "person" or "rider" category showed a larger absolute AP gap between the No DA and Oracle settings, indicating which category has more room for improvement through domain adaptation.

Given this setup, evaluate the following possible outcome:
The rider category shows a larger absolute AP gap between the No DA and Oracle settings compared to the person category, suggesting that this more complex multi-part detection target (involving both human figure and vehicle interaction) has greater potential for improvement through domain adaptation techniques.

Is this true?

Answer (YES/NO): YES